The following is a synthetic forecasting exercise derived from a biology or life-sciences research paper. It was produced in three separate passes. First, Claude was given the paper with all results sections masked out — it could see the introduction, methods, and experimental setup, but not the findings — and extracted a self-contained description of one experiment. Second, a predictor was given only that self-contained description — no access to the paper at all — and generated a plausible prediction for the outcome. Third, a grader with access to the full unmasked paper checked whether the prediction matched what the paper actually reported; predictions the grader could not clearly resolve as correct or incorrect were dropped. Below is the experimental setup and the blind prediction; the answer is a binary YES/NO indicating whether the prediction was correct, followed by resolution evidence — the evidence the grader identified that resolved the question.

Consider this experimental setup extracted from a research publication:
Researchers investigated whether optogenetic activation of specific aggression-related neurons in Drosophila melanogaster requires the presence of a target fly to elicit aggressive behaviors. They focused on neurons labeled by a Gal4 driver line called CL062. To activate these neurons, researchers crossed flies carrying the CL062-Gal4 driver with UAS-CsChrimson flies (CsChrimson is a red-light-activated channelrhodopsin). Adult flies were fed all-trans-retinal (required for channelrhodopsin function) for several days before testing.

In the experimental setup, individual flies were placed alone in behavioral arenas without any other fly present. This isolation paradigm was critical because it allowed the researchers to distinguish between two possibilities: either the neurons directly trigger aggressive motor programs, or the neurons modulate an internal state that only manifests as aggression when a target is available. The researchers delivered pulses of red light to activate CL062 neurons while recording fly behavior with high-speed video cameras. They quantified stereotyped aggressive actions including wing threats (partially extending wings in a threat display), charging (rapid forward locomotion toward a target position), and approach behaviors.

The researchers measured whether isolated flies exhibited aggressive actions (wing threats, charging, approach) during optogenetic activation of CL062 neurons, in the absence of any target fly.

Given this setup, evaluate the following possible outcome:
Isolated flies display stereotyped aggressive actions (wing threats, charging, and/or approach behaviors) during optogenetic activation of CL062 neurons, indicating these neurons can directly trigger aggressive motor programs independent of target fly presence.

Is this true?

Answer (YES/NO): YES